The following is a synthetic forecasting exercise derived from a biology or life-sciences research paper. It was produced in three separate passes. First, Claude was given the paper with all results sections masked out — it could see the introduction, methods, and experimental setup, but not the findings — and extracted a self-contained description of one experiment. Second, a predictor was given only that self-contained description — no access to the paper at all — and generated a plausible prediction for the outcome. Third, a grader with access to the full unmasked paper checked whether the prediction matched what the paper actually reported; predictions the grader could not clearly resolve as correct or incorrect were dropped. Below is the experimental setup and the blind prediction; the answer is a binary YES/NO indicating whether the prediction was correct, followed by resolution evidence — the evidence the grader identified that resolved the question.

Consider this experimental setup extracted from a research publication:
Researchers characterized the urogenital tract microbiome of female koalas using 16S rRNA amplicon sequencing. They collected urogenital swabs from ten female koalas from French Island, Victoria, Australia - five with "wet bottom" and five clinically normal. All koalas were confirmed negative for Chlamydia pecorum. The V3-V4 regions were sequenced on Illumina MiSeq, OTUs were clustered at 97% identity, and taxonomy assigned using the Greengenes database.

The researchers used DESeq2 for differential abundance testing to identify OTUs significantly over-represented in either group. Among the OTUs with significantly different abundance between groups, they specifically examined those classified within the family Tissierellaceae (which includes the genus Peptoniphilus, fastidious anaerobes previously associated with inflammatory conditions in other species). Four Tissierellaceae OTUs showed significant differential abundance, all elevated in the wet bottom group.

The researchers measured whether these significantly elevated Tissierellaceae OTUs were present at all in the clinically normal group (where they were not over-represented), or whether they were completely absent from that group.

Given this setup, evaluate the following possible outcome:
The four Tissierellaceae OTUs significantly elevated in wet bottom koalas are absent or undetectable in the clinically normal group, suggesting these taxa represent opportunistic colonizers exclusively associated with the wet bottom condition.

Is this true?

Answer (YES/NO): NO